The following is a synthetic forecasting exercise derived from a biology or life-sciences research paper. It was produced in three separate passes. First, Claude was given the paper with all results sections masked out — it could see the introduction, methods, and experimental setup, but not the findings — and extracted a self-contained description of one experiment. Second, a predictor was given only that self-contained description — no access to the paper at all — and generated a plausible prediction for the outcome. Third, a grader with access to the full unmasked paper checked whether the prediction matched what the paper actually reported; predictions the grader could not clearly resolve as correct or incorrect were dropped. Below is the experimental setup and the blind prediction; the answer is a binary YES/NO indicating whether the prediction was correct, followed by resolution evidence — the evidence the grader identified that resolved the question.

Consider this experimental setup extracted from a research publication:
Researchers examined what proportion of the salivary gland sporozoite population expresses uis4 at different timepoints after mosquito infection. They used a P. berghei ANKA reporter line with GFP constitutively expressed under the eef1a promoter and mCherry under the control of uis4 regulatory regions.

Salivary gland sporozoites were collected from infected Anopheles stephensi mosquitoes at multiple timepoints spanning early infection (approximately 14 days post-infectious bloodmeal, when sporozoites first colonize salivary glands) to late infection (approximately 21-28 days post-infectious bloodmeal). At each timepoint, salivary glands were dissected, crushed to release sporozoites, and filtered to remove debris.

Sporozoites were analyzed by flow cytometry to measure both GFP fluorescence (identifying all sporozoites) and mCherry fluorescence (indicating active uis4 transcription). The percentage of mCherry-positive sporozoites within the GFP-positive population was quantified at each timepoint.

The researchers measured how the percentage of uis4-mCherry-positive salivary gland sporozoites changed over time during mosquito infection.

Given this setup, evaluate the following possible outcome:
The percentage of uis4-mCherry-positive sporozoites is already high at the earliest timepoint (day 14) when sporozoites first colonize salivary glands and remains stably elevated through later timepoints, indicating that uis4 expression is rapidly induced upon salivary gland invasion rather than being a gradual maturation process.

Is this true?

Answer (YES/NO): NO